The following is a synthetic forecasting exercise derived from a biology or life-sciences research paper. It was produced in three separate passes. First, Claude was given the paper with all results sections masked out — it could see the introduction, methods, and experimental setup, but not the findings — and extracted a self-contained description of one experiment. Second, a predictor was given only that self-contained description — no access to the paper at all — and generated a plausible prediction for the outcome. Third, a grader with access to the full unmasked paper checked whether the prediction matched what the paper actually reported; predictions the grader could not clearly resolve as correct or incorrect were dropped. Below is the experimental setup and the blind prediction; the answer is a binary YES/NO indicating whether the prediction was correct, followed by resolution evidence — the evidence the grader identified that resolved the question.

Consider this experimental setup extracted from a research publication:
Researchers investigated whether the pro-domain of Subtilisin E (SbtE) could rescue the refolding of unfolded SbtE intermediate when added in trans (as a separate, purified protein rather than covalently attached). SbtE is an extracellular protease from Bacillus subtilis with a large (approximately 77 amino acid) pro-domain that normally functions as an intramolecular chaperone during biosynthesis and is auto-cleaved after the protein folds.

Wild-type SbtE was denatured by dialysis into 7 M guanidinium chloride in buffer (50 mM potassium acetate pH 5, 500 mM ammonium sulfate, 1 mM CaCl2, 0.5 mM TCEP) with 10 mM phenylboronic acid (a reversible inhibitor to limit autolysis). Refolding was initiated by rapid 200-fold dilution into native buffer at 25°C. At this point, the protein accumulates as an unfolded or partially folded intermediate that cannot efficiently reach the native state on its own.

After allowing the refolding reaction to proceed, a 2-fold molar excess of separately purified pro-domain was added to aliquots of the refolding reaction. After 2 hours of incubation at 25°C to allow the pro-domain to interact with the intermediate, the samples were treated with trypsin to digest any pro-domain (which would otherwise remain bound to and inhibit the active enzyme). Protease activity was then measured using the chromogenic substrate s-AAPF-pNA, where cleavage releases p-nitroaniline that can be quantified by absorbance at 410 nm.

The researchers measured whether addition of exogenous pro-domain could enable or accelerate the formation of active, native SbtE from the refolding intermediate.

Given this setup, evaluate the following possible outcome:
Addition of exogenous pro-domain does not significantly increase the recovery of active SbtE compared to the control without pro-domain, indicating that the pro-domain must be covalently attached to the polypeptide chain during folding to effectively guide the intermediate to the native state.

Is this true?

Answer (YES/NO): NO